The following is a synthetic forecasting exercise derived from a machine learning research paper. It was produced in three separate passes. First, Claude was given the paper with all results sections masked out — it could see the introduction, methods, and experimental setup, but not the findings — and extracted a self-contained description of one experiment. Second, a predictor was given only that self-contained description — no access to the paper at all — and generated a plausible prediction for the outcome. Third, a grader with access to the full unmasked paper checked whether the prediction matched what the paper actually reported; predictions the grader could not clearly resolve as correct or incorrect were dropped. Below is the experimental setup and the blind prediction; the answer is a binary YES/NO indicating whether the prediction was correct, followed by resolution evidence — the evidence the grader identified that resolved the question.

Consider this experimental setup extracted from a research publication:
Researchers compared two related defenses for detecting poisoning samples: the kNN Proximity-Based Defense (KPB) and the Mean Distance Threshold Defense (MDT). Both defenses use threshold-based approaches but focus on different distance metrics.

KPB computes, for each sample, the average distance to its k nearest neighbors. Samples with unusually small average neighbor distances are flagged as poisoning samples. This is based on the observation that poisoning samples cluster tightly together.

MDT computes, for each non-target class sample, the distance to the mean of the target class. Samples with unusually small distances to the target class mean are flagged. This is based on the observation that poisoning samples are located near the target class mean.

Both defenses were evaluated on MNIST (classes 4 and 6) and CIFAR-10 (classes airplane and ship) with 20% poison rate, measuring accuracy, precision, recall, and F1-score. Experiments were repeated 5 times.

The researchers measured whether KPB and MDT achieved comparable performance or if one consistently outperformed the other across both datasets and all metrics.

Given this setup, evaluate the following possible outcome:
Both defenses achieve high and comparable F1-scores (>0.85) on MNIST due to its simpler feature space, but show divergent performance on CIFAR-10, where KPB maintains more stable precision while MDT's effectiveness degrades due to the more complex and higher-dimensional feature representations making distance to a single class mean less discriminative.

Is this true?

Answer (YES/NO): NO